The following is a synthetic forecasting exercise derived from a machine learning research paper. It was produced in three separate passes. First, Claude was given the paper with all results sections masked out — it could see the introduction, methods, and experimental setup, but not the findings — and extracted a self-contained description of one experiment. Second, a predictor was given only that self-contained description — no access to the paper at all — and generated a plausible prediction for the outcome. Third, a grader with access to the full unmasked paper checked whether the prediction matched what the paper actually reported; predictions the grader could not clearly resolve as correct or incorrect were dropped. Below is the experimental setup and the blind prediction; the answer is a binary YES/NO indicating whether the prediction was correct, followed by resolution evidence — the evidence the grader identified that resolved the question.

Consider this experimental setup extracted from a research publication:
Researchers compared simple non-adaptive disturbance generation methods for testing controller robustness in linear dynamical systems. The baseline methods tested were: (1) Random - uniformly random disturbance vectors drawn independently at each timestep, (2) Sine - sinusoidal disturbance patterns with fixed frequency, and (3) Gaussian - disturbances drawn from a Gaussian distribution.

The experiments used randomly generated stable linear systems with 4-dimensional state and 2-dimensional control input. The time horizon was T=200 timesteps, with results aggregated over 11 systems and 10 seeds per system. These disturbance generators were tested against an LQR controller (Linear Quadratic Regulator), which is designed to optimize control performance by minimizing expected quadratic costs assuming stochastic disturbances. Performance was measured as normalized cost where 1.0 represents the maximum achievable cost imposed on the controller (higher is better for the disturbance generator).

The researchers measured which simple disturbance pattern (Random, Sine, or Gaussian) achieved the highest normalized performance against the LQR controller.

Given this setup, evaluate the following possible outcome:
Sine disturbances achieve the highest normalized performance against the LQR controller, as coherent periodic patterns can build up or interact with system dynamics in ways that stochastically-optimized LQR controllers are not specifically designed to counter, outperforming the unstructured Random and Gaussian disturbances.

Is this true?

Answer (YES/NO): YES